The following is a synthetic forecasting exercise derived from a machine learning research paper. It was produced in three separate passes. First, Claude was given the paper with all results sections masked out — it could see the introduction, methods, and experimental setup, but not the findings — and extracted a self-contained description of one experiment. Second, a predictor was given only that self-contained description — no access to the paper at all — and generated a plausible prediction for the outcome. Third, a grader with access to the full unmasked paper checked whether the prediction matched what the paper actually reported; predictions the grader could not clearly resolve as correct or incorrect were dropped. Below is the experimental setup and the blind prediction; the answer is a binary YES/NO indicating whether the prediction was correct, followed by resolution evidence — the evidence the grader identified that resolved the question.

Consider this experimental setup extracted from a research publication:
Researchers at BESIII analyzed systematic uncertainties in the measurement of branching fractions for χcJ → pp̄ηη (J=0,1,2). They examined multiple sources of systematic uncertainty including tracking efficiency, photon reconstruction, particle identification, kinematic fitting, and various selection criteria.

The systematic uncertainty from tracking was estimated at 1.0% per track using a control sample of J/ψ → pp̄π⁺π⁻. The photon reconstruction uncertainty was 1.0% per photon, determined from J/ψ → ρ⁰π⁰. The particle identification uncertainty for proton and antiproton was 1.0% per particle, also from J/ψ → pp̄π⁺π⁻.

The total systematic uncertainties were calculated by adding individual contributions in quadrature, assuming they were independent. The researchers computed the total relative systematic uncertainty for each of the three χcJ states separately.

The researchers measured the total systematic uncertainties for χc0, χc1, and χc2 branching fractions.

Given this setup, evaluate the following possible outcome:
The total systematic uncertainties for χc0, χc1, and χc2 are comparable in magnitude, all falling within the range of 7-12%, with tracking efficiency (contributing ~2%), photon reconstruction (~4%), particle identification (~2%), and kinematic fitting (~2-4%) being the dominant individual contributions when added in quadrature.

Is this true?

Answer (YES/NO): NO